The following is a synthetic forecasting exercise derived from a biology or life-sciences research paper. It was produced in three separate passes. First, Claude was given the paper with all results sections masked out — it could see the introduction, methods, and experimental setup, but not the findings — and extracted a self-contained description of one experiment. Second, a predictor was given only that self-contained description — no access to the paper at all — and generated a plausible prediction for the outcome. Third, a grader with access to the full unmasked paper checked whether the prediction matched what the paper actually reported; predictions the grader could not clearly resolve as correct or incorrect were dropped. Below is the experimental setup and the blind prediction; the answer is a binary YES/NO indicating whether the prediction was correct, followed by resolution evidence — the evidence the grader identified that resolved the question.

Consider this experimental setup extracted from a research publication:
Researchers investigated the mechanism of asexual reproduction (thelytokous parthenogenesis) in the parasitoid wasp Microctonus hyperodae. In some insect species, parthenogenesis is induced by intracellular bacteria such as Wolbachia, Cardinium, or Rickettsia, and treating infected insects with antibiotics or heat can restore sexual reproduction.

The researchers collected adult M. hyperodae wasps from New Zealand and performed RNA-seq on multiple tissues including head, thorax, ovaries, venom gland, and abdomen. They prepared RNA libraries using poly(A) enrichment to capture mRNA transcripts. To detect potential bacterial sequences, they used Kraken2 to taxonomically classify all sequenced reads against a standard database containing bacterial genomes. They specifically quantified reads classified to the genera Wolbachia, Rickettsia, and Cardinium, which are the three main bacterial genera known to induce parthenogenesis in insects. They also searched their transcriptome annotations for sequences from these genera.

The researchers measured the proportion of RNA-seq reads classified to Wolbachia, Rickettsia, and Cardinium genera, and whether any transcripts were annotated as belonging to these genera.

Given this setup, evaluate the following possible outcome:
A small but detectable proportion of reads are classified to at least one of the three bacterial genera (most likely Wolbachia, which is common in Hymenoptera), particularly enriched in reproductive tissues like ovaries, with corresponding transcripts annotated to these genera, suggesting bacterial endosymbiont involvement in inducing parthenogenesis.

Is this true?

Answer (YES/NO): NO